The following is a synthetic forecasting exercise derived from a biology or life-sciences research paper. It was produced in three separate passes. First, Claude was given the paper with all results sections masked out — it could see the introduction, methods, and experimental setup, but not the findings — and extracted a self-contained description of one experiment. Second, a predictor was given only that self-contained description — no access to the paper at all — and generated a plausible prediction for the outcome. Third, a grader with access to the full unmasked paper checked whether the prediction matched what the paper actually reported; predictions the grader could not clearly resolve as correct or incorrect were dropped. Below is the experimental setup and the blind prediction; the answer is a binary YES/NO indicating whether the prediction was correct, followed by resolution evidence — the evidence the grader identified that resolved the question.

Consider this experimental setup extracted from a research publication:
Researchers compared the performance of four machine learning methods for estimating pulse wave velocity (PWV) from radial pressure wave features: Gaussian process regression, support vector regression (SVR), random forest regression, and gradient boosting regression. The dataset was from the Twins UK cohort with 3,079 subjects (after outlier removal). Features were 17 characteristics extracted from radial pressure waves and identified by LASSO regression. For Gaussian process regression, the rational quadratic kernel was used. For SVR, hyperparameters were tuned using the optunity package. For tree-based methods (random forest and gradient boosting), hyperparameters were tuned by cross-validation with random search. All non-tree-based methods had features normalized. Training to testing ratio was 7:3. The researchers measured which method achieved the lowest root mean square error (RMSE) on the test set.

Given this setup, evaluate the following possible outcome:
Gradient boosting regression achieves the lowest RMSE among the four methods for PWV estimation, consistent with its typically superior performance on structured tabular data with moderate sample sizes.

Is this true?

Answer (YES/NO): YES